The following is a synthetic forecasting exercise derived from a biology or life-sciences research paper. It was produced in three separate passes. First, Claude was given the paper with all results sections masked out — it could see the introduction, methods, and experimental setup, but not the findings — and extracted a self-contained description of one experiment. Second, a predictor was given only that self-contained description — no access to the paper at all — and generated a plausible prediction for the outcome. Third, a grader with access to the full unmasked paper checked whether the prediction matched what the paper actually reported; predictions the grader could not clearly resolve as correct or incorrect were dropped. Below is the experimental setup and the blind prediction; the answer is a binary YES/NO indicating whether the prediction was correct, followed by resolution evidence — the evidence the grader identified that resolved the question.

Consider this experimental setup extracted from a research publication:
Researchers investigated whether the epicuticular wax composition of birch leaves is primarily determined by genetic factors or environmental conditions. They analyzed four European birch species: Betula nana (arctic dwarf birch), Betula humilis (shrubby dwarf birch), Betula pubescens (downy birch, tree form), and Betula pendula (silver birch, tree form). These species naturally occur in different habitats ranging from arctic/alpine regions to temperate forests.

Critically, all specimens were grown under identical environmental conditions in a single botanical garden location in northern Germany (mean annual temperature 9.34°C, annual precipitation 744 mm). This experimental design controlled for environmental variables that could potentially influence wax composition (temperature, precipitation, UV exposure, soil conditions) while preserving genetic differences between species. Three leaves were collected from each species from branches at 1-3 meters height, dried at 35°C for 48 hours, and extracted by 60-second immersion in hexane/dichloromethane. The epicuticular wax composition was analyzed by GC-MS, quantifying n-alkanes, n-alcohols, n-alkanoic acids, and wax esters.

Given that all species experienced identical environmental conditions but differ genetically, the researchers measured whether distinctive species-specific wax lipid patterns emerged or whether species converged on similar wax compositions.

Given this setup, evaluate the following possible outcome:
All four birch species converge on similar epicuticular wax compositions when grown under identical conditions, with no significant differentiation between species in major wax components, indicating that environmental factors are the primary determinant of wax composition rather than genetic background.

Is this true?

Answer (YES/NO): NO